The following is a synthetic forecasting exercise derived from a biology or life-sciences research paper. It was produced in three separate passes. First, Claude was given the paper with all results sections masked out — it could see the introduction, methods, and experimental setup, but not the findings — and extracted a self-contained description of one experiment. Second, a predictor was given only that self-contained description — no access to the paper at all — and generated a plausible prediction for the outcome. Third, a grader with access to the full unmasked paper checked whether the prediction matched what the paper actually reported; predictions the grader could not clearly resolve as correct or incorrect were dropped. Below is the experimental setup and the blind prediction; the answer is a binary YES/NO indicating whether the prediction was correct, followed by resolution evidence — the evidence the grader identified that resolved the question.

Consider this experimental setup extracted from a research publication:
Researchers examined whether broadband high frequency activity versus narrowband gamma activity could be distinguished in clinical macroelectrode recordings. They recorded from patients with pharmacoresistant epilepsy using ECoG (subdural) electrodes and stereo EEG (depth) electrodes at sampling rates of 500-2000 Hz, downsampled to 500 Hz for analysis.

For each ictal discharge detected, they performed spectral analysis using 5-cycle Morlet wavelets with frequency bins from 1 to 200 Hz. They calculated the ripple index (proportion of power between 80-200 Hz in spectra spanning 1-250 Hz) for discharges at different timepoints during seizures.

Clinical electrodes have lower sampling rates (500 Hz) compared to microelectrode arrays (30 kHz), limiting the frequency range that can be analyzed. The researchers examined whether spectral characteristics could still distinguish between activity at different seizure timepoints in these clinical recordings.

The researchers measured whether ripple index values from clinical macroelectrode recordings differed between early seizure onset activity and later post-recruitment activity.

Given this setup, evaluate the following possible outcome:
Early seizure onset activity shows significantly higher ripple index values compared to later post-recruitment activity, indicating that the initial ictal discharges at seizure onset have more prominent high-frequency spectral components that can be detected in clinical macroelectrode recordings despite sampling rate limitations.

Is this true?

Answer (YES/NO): NO